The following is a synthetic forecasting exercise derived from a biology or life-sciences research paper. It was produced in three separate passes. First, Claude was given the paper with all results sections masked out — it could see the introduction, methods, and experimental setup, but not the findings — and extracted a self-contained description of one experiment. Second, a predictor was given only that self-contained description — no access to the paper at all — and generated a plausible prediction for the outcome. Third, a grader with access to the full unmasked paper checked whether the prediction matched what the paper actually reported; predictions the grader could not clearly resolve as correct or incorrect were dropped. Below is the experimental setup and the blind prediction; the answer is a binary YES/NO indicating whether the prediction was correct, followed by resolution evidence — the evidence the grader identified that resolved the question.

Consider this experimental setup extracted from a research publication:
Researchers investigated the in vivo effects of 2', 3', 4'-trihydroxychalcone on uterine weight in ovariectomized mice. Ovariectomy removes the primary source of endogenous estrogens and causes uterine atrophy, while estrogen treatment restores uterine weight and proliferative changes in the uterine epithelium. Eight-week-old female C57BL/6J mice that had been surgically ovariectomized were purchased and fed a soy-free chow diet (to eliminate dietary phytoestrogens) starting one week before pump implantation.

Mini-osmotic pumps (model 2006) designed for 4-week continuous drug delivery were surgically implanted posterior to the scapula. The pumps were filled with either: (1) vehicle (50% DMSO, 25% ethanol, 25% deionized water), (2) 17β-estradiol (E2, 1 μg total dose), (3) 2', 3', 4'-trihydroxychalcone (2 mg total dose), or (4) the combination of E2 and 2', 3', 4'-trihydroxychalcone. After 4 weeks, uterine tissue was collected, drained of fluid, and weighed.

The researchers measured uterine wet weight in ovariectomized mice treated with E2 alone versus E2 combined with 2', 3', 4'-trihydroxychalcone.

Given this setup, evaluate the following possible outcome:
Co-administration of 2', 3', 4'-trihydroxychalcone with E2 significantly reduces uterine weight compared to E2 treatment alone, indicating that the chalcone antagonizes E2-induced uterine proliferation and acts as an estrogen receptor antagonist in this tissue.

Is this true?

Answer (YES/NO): YES